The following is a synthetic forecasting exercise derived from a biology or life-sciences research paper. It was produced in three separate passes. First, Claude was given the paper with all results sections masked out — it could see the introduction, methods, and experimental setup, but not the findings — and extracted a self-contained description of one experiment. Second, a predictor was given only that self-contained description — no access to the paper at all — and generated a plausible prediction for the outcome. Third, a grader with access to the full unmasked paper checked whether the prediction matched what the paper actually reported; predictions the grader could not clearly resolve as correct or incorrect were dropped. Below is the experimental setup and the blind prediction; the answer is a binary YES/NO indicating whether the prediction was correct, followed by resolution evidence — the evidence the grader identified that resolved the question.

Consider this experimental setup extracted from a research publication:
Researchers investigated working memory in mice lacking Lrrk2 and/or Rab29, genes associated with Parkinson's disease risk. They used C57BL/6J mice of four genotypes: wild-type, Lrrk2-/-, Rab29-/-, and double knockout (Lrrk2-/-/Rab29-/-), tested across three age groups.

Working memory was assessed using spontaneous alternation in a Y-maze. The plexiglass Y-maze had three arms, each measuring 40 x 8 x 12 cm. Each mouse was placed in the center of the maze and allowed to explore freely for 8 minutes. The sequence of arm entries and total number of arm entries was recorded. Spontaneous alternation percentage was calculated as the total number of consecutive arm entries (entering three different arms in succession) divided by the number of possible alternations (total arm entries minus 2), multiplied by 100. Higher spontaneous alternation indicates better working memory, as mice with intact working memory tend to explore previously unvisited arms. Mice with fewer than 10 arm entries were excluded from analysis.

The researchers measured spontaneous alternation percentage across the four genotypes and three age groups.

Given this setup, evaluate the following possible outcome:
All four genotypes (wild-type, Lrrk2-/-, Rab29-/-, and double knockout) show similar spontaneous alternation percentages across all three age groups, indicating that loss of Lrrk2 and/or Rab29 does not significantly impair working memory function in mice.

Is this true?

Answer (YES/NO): YES